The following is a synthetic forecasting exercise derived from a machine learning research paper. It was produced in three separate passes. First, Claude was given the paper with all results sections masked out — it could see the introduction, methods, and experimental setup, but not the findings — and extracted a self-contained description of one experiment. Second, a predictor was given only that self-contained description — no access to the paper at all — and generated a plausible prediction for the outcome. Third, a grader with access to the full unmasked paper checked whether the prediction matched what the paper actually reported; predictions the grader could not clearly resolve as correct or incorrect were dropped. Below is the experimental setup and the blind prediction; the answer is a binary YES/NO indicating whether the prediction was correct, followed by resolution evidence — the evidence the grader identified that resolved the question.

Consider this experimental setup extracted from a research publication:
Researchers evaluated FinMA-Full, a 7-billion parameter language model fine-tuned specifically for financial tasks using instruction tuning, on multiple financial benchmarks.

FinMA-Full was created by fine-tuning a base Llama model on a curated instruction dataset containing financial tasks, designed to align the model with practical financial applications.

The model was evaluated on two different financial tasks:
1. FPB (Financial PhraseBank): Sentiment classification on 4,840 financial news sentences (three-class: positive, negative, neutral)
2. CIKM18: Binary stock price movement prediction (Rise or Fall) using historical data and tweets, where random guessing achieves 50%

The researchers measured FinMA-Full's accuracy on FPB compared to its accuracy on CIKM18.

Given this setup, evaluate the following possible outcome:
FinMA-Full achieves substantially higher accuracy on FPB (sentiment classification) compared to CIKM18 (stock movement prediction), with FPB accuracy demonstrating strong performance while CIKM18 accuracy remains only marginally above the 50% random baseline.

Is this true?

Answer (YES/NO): YES